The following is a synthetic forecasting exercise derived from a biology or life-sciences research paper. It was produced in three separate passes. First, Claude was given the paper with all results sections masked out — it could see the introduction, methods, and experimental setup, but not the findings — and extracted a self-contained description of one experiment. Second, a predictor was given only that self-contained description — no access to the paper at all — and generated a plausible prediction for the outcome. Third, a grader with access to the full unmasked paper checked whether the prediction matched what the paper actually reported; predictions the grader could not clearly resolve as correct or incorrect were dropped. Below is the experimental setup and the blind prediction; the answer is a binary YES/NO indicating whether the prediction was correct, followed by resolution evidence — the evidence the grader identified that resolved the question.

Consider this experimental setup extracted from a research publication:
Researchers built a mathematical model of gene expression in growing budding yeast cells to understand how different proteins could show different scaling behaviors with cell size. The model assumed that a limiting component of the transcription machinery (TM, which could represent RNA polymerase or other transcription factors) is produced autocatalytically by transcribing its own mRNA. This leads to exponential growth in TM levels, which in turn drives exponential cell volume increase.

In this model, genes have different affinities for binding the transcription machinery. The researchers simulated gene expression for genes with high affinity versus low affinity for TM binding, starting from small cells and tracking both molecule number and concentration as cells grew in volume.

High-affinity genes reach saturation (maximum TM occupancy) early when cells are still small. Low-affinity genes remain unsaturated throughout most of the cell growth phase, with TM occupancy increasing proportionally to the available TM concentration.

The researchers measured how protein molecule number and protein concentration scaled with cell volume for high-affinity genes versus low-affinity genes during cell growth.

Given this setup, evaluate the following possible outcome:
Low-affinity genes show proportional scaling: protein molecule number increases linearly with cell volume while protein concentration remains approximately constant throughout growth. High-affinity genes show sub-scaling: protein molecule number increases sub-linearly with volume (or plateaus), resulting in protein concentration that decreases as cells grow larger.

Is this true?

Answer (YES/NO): YES